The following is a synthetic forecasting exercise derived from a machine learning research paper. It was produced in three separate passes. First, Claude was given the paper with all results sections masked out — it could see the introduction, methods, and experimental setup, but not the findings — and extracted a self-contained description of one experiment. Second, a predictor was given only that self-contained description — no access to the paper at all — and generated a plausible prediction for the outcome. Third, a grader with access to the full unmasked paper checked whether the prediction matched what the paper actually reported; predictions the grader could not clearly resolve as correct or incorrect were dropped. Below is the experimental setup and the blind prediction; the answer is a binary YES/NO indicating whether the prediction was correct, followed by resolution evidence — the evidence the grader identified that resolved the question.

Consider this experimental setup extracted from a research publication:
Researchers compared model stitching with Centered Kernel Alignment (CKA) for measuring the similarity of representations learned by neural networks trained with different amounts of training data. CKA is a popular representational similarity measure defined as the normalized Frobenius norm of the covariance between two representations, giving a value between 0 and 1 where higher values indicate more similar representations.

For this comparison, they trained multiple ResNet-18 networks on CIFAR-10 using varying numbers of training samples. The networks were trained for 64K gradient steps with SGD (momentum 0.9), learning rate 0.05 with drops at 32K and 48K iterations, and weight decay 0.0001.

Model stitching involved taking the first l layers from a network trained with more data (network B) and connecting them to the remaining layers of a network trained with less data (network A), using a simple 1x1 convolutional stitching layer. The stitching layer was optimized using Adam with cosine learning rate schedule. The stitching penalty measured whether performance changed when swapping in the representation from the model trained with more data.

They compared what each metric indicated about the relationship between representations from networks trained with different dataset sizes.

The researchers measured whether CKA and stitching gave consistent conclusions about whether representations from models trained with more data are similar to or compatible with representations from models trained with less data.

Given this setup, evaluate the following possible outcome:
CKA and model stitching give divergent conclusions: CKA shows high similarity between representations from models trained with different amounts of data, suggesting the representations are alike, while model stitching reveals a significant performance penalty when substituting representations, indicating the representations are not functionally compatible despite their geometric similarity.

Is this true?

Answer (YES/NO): NO